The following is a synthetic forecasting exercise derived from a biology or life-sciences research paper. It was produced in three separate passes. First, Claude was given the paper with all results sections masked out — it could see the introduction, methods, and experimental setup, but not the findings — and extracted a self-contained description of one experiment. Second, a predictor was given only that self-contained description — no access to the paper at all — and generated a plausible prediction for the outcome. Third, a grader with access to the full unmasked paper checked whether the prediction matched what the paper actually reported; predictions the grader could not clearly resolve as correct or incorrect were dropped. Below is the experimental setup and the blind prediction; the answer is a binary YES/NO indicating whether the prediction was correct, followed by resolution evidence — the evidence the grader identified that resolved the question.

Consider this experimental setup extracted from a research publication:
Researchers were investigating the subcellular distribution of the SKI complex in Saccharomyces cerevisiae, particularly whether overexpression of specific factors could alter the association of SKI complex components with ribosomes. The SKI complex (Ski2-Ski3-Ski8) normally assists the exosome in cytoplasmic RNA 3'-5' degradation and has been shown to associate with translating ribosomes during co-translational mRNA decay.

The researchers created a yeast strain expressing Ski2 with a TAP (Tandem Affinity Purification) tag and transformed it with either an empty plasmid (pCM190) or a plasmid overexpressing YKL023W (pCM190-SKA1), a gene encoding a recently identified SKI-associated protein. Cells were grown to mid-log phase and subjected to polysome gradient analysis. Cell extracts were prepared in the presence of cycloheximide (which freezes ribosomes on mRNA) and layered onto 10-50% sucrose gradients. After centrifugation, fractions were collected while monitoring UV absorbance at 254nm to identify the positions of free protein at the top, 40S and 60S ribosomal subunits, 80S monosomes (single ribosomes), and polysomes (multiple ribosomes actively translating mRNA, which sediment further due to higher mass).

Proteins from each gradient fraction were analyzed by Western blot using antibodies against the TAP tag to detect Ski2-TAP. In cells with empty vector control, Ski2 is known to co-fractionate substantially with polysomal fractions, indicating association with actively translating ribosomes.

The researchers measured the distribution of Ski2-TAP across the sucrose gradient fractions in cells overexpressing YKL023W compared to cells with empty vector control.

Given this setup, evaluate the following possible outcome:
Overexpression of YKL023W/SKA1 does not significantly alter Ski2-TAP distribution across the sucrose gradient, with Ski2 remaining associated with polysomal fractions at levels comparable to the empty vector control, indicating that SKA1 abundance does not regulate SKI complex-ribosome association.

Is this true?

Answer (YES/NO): NO